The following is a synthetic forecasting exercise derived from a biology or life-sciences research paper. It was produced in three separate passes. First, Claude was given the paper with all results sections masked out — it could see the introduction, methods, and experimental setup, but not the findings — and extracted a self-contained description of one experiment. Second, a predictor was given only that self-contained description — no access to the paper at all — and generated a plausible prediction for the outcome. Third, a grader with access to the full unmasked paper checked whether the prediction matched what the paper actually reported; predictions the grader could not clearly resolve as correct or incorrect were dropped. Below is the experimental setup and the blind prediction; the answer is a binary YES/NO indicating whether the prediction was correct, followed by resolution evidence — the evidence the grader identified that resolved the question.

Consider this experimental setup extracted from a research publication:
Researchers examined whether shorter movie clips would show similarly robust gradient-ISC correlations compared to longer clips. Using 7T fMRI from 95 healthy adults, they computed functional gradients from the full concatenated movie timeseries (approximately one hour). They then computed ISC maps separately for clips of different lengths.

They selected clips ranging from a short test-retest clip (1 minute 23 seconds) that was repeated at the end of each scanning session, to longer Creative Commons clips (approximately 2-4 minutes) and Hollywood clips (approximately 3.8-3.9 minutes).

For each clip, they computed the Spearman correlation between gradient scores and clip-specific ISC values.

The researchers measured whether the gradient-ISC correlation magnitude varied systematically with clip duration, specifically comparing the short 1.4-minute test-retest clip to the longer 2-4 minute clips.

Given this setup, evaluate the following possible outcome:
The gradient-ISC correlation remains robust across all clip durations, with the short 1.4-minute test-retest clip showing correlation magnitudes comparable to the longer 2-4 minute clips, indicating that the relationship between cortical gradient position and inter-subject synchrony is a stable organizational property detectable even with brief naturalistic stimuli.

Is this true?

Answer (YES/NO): YES